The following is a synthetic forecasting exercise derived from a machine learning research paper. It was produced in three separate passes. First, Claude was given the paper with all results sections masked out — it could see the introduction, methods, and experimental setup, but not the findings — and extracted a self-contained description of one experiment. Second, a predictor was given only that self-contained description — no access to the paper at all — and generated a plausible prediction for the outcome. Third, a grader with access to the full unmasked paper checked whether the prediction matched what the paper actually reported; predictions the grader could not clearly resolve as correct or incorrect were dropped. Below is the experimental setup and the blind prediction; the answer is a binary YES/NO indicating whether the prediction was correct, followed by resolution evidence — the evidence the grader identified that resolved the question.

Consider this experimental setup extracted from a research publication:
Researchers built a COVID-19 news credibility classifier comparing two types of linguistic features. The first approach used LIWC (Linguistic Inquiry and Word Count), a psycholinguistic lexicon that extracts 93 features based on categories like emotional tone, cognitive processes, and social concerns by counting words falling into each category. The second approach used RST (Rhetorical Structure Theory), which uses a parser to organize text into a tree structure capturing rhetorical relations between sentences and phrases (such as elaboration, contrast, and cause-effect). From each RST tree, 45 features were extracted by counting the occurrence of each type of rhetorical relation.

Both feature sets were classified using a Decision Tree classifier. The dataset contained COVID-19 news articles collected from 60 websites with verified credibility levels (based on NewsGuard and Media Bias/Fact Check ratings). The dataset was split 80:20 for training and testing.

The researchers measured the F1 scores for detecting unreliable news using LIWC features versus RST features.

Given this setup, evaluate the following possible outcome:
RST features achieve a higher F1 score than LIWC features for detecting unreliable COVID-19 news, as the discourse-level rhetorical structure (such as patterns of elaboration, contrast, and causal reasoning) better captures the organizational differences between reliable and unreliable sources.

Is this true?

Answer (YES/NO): NO